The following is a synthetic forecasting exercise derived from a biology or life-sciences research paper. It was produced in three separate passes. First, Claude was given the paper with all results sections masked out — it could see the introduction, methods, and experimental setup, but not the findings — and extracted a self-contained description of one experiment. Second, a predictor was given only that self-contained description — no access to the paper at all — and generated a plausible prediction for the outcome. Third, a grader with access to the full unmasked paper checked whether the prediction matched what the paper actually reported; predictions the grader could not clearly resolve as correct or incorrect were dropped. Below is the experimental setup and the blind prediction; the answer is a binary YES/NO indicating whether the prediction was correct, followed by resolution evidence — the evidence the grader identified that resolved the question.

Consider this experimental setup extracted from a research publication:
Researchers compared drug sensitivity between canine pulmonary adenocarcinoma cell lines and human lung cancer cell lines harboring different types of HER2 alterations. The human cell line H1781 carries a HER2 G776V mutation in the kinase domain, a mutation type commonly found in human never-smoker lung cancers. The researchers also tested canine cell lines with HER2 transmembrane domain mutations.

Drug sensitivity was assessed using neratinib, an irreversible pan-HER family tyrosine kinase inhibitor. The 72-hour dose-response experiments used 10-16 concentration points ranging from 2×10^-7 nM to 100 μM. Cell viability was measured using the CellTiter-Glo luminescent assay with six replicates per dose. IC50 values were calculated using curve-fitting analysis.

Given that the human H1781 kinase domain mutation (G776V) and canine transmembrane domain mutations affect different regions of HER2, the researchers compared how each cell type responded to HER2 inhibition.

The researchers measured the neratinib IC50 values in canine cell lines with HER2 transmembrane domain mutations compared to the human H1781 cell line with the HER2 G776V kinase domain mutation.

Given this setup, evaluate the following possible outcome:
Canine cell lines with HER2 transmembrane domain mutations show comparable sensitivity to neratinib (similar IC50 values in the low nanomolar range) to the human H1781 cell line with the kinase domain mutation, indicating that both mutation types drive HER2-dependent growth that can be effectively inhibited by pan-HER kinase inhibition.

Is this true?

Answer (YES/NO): YES